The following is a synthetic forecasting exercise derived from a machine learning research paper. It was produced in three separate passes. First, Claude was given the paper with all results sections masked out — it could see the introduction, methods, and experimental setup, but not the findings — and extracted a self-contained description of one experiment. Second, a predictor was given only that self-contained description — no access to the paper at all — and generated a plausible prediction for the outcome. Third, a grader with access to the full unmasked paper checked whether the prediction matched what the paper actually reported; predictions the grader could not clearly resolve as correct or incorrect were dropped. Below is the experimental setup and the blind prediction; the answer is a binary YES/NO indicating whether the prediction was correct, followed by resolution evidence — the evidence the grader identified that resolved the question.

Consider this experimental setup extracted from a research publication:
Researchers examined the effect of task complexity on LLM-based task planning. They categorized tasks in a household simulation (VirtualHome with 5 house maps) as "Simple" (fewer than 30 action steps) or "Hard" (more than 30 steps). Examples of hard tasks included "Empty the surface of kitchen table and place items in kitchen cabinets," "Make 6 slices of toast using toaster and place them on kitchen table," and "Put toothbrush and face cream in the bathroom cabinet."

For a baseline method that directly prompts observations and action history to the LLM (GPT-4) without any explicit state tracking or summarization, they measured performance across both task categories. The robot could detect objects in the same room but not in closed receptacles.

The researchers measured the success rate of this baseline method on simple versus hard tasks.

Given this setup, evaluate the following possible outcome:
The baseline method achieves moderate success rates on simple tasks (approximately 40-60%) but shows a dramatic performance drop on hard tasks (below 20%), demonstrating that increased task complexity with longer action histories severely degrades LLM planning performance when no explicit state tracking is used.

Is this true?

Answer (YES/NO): NO